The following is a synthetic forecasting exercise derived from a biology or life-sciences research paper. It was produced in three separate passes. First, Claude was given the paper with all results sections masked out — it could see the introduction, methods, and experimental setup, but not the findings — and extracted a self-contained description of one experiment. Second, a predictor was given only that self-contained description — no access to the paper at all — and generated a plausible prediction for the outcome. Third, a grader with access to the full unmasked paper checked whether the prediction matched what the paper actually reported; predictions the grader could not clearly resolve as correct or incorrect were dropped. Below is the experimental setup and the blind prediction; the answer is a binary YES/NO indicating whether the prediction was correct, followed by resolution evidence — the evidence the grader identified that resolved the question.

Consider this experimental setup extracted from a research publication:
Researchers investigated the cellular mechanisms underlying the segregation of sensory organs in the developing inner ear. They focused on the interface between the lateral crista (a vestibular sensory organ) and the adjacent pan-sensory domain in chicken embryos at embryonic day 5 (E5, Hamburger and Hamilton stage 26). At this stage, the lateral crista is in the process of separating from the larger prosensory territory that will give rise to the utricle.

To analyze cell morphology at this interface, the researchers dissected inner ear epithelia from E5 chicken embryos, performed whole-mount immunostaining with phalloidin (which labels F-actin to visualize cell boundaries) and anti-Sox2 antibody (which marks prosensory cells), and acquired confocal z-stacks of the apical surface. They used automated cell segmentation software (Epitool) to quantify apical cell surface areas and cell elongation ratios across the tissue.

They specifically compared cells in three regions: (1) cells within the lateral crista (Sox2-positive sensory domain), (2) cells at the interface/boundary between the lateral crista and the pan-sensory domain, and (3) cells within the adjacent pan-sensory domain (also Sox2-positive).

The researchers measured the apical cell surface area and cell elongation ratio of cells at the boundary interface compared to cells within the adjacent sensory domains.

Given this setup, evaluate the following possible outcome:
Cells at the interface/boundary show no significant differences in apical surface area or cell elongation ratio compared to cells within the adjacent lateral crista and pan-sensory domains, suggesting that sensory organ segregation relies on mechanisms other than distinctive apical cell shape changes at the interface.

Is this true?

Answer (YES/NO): NO